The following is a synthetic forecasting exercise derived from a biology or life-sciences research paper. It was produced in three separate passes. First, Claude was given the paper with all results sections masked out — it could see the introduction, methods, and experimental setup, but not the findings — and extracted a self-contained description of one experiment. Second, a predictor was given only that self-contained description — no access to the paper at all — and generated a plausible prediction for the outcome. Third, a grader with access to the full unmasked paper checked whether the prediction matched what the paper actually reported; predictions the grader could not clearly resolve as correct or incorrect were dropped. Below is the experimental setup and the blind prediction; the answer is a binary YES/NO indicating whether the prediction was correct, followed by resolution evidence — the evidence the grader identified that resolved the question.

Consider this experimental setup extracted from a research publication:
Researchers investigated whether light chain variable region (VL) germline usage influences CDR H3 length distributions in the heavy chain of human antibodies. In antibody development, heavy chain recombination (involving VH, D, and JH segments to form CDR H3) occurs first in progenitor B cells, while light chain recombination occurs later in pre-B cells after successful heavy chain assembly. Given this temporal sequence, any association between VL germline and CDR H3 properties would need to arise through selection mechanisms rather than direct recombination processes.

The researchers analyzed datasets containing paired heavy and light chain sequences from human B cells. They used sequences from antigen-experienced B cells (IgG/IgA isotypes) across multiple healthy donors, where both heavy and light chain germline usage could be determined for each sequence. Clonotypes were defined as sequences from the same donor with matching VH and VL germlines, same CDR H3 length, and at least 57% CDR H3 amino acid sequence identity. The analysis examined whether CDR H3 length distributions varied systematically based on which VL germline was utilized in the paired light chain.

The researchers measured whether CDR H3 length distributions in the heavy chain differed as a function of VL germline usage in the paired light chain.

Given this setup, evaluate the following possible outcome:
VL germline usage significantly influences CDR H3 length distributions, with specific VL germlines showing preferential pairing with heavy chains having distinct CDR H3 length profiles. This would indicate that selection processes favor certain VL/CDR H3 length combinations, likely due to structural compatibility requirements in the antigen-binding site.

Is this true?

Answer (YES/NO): YES